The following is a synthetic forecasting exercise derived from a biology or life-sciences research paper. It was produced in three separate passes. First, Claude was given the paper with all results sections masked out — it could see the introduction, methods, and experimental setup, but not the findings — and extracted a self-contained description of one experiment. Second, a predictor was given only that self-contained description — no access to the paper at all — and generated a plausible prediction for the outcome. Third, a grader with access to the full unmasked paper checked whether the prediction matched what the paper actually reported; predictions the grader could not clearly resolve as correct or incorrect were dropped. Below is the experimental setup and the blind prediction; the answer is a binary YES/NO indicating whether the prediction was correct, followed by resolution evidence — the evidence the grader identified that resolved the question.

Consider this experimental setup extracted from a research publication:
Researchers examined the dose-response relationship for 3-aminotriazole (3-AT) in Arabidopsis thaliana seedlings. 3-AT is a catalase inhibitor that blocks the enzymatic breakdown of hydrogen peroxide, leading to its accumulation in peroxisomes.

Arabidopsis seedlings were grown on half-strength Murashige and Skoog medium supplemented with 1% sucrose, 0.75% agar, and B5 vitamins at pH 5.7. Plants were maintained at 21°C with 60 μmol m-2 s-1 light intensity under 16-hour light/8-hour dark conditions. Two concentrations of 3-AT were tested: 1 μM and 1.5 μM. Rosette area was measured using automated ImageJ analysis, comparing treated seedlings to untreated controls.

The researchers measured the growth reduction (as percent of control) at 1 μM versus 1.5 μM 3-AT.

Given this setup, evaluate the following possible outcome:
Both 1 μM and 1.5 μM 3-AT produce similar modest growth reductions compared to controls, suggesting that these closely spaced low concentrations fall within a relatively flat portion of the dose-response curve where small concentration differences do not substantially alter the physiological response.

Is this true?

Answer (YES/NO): NO